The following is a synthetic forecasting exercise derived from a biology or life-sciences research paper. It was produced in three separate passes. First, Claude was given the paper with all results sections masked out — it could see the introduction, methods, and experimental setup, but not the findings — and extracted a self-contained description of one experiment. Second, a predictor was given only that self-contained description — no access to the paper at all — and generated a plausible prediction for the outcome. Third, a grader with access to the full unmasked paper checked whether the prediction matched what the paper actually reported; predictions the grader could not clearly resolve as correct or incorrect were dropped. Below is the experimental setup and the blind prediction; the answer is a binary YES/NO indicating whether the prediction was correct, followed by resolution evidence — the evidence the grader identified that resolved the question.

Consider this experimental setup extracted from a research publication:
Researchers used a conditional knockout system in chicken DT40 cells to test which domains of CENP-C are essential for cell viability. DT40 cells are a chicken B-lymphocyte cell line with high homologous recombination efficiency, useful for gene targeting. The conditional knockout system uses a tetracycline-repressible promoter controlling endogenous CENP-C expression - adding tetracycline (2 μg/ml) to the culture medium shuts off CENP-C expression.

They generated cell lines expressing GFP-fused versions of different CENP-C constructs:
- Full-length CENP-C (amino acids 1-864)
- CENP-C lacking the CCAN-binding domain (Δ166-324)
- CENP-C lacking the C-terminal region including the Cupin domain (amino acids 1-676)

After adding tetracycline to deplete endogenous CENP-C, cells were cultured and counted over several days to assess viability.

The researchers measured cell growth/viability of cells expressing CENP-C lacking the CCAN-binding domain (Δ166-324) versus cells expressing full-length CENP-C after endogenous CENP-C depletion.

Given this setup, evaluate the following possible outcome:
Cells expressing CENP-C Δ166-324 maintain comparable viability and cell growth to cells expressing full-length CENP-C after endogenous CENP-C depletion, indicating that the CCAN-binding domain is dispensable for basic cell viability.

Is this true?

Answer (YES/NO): NO